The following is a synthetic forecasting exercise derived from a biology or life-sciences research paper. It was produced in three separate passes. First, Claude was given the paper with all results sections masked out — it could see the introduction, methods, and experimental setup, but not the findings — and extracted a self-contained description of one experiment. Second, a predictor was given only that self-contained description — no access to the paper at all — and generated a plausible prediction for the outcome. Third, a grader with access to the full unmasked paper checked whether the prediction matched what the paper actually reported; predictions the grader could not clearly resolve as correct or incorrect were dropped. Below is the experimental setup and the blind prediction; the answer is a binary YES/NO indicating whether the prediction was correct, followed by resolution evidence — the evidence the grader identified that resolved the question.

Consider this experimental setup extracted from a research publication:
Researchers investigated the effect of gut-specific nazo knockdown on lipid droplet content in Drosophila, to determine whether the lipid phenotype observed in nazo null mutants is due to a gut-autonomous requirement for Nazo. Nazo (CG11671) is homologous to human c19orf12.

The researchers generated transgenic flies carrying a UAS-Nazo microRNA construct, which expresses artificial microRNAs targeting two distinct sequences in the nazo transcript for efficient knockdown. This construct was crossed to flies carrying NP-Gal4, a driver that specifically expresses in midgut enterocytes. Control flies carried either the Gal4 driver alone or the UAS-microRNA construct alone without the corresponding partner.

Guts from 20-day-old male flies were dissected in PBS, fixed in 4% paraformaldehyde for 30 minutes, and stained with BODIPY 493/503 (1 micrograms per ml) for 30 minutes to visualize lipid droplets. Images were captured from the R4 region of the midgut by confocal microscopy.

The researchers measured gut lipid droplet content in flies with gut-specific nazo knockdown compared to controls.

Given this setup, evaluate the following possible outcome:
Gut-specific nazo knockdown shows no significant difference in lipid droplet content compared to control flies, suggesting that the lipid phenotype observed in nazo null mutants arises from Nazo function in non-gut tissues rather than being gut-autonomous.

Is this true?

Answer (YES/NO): NO